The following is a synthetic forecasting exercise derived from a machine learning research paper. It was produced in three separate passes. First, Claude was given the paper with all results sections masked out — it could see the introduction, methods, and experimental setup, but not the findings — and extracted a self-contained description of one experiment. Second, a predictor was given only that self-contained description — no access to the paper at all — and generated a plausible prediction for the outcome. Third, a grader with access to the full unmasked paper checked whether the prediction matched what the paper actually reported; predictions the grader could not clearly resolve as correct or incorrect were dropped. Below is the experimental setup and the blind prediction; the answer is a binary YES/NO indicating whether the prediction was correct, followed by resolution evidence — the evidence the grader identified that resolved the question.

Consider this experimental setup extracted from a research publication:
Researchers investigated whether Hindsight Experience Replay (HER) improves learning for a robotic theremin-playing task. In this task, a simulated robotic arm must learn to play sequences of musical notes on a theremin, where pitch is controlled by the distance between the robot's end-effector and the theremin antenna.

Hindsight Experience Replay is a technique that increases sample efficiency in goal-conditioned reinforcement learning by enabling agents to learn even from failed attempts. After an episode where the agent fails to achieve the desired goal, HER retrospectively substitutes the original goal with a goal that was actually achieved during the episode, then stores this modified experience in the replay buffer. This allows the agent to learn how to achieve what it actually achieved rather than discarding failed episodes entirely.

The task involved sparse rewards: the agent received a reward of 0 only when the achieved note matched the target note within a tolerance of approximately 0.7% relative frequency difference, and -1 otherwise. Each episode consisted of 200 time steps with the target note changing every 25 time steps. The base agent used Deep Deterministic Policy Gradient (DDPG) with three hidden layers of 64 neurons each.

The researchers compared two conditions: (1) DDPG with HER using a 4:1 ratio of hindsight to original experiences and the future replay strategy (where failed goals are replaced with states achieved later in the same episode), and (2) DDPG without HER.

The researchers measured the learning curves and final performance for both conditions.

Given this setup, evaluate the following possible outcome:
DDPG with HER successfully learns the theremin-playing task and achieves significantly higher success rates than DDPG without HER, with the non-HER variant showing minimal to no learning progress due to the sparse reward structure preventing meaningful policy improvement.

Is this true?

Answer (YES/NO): NO